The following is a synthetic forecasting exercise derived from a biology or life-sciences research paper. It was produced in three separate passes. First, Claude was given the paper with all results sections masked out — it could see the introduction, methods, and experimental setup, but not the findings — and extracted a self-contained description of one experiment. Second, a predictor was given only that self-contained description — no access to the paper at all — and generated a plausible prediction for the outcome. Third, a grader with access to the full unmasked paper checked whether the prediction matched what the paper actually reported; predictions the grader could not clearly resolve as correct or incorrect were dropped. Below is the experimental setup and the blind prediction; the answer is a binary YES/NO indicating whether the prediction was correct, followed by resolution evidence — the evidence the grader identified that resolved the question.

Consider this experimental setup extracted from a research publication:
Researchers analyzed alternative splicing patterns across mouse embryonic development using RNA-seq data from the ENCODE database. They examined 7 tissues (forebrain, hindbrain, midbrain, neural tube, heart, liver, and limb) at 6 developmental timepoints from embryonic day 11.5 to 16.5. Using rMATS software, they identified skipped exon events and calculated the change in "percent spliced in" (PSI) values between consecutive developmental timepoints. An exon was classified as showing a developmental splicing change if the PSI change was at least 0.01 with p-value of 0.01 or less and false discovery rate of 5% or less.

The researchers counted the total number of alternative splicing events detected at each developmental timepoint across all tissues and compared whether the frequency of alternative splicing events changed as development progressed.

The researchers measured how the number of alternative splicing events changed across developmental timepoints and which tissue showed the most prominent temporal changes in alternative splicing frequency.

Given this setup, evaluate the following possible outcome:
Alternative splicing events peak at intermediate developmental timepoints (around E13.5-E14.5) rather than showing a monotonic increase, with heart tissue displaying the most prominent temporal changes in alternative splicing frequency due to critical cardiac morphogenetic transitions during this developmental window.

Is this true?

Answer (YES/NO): NO